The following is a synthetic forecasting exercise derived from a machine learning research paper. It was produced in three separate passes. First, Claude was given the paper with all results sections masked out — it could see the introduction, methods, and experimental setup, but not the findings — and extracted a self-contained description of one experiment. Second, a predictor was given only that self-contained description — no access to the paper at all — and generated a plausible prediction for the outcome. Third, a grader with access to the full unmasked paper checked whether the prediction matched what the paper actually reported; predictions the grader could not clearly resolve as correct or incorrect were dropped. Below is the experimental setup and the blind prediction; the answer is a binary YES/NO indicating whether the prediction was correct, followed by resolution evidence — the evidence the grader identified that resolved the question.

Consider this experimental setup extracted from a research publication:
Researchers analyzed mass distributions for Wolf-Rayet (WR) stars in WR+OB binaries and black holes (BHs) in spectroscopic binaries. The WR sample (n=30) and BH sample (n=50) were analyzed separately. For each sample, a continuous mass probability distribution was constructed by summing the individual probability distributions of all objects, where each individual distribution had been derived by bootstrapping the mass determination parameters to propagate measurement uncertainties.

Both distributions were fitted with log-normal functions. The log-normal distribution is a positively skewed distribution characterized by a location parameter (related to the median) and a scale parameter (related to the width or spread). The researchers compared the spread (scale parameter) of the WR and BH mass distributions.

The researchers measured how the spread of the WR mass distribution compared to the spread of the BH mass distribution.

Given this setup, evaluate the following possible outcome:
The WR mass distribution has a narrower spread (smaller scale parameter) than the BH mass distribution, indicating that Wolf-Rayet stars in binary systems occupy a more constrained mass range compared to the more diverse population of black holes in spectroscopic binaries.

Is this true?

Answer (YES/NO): YES